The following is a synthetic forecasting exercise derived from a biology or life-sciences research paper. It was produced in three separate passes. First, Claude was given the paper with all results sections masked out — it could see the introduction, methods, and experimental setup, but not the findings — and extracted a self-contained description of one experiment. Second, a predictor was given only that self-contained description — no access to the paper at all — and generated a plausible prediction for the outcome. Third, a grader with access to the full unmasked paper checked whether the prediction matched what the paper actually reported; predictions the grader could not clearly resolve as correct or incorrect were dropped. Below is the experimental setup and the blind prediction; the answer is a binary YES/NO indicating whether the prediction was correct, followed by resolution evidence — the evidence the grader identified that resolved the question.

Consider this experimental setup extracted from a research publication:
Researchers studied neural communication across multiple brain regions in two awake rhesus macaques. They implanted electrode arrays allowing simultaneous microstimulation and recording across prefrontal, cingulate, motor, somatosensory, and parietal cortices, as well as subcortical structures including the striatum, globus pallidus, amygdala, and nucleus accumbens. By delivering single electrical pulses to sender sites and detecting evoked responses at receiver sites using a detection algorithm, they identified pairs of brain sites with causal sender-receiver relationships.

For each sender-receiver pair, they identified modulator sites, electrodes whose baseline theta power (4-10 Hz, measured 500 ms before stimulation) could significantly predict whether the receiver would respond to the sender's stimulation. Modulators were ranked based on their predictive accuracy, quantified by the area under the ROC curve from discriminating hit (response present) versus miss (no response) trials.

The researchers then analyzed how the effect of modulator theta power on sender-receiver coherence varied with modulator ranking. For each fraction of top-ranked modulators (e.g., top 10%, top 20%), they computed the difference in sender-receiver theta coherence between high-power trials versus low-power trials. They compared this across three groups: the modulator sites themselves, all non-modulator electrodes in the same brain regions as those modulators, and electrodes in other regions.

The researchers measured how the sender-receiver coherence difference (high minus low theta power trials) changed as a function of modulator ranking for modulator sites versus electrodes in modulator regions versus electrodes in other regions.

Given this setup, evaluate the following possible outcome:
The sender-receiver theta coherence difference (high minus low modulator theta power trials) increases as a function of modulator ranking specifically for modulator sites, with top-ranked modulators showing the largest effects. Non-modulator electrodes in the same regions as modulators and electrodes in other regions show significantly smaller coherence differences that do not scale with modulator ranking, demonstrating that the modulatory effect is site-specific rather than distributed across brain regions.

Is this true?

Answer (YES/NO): YES